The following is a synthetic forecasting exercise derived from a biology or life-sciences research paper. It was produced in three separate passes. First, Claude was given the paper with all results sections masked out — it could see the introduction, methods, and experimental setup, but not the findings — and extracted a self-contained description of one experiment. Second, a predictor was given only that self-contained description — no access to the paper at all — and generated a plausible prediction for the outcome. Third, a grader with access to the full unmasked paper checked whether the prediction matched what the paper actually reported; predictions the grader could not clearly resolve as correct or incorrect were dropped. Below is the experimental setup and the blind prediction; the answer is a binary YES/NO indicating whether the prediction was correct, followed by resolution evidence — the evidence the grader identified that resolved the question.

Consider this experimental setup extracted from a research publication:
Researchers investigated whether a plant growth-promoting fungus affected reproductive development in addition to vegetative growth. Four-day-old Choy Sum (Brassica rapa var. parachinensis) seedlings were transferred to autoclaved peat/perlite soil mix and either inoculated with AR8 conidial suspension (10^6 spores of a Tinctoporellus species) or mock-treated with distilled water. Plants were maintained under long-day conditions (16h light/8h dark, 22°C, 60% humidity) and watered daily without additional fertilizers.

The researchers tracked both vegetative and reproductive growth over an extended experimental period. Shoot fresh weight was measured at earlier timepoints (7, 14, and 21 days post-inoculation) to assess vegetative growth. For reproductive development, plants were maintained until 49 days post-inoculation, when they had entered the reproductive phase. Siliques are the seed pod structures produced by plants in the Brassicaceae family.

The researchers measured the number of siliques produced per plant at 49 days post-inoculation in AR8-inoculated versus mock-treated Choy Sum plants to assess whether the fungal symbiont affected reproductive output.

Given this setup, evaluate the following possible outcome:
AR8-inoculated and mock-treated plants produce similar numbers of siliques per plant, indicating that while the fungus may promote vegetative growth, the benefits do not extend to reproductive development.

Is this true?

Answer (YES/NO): NO